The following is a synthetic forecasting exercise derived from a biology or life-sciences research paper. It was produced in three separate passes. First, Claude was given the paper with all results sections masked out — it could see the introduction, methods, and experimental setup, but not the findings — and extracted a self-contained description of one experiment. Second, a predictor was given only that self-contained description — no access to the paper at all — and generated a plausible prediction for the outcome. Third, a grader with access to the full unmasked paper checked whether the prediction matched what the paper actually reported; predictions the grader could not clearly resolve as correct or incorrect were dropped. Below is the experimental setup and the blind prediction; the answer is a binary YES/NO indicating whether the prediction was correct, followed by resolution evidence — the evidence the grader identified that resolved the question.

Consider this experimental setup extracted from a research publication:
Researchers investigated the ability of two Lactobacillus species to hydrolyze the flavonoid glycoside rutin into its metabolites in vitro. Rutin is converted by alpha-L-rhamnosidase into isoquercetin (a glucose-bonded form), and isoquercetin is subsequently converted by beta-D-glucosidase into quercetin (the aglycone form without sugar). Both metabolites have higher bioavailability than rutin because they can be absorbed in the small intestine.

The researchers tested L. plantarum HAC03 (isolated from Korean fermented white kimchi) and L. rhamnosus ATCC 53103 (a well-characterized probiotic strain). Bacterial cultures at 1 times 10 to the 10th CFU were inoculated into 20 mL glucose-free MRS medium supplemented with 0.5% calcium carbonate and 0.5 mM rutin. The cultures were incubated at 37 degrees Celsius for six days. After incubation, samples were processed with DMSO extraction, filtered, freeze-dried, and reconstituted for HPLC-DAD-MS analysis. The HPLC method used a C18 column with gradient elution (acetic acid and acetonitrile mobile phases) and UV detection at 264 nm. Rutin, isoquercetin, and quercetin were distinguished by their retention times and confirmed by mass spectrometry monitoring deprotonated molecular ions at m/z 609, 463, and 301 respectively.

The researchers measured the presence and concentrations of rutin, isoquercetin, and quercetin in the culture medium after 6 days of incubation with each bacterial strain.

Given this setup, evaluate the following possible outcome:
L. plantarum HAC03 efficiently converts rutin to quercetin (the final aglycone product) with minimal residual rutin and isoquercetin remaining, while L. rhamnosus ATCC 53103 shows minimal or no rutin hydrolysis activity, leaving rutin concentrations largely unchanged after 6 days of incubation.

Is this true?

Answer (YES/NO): NO